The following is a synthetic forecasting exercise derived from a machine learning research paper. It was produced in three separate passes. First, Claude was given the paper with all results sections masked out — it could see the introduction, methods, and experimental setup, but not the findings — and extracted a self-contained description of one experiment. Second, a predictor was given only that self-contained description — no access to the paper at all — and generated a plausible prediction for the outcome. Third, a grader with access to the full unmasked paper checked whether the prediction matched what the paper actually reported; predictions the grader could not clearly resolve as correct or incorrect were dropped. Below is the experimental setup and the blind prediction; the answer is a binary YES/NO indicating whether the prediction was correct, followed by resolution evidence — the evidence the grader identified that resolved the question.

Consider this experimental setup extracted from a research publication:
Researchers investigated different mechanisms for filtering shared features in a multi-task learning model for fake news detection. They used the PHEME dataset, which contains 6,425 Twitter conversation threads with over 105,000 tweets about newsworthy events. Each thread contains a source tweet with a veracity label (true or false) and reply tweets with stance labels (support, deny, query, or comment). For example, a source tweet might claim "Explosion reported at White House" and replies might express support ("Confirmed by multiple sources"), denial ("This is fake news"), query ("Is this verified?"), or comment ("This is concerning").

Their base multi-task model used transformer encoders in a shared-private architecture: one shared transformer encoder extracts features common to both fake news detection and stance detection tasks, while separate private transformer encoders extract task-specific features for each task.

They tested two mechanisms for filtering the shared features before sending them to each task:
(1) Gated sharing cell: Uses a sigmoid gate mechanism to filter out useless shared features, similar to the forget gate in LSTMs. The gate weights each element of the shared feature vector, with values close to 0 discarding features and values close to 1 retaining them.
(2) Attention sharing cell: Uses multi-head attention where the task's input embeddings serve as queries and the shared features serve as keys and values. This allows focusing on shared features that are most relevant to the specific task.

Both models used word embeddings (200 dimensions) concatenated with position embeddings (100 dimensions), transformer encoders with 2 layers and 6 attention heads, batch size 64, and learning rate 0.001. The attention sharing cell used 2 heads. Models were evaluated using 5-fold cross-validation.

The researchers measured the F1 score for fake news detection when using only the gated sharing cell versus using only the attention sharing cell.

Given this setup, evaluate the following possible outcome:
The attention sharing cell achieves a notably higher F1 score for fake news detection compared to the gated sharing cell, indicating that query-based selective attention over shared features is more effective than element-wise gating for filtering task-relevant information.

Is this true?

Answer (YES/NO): YES